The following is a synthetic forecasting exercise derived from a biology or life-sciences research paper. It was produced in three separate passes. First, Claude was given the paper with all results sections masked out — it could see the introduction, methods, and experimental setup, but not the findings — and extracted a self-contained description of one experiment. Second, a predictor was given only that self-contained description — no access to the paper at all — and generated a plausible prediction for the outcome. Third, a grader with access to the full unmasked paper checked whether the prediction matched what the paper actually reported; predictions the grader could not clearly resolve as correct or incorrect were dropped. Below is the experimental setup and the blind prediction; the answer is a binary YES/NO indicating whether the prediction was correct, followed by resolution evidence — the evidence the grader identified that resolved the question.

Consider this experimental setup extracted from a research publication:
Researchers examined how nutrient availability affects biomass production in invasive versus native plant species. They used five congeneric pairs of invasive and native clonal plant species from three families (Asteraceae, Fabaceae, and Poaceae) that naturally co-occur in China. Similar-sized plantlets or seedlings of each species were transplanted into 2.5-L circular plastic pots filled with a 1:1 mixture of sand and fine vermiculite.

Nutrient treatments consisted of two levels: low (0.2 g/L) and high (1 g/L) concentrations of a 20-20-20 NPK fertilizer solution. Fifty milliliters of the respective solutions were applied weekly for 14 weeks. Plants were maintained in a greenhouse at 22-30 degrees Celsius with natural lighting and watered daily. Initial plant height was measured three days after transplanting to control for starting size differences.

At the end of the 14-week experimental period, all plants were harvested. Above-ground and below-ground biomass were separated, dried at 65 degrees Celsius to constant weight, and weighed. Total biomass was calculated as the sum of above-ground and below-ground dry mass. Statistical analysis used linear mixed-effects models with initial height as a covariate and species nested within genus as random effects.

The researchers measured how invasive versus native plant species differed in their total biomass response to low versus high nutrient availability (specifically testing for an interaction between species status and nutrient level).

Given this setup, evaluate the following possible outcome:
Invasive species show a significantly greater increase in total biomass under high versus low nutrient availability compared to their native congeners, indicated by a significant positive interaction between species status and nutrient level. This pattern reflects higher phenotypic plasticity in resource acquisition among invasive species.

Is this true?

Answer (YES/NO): YES